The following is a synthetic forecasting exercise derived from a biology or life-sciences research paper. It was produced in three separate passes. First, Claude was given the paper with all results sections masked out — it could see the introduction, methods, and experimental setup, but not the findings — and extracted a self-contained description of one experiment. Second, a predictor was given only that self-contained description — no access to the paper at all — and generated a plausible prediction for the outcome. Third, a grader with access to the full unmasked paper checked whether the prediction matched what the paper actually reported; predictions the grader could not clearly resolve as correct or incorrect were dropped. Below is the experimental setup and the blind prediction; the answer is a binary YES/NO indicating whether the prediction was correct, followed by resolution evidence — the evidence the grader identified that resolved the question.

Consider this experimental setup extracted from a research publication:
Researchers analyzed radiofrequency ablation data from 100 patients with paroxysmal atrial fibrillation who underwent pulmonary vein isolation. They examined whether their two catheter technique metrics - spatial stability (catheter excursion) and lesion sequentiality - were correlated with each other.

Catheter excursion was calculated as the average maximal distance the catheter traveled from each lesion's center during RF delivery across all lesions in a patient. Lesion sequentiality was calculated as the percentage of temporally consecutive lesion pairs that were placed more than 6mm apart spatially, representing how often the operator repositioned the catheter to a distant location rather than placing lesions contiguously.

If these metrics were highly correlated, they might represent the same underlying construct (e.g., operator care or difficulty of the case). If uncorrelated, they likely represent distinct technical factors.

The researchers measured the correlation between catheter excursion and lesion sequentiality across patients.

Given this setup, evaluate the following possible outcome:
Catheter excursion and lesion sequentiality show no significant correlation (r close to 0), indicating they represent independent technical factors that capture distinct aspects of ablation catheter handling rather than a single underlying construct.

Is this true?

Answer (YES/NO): NO